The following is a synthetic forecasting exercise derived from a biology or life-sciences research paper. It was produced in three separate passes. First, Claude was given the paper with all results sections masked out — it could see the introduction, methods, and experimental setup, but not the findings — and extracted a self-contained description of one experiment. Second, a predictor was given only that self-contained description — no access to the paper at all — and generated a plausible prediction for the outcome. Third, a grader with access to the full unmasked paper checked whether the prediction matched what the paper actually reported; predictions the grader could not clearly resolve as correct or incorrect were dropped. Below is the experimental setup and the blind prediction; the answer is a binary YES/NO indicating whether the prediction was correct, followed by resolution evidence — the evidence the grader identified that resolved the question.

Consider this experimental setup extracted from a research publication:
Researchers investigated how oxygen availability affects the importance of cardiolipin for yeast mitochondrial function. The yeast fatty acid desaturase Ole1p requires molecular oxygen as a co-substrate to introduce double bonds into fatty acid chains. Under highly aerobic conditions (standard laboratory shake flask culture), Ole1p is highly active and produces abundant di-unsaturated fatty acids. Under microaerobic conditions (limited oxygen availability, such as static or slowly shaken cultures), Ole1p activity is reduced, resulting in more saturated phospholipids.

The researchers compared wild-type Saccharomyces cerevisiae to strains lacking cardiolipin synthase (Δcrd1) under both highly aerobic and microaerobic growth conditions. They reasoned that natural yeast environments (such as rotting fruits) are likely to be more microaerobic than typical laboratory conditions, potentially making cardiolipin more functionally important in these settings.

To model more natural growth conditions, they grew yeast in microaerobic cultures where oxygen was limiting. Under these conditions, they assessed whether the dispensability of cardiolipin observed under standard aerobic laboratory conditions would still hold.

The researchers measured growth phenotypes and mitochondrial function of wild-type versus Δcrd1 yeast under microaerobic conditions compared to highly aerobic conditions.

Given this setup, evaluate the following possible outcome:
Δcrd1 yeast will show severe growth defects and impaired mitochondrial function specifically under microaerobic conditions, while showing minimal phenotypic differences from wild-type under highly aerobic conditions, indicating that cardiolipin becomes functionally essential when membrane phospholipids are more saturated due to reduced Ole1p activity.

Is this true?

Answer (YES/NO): YES